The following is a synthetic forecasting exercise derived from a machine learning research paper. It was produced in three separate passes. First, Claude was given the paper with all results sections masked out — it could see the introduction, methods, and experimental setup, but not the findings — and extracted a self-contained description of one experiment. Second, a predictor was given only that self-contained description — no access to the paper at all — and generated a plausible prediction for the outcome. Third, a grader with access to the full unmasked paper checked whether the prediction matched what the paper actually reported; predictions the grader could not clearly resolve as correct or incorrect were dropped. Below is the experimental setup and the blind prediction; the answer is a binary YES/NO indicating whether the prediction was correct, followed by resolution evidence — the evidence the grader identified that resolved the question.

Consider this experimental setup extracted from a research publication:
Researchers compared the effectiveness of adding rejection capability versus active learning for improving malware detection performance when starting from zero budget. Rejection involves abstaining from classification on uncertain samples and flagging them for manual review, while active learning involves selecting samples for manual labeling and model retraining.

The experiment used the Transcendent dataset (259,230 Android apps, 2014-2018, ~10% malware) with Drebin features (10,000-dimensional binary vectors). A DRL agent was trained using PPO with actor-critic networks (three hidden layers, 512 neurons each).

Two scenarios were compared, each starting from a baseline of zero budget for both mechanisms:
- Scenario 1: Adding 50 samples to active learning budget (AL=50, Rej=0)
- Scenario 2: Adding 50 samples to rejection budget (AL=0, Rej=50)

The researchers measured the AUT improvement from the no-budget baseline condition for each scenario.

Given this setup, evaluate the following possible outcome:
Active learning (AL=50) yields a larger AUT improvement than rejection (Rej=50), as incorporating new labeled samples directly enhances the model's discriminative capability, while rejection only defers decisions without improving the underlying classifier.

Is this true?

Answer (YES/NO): YES